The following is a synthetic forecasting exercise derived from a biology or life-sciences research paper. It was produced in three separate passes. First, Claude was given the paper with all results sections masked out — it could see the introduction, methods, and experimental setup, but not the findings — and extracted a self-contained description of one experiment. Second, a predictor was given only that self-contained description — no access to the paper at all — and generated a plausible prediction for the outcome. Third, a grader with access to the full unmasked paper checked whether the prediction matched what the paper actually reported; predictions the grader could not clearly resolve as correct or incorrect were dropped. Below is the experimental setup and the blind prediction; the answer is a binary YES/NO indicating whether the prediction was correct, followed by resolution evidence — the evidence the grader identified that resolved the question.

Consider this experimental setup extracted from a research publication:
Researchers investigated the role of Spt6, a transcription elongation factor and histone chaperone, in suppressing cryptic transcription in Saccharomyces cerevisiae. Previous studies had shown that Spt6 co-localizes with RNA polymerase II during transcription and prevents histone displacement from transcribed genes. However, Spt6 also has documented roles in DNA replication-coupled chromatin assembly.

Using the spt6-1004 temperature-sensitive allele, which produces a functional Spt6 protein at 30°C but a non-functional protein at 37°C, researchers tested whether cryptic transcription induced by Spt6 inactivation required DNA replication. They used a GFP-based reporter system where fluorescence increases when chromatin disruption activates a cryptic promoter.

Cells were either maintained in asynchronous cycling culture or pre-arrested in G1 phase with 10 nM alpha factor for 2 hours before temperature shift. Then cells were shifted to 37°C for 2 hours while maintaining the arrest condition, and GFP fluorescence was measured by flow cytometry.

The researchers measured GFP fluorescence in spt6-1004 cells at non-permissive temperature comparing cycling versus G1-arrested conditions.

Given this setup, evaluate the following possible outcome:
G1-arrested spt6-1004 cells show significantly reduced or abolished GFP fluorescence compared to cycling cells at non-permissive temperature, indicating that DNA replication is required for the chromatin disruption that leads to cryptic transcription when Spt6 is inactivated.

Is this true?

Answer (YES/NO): NO